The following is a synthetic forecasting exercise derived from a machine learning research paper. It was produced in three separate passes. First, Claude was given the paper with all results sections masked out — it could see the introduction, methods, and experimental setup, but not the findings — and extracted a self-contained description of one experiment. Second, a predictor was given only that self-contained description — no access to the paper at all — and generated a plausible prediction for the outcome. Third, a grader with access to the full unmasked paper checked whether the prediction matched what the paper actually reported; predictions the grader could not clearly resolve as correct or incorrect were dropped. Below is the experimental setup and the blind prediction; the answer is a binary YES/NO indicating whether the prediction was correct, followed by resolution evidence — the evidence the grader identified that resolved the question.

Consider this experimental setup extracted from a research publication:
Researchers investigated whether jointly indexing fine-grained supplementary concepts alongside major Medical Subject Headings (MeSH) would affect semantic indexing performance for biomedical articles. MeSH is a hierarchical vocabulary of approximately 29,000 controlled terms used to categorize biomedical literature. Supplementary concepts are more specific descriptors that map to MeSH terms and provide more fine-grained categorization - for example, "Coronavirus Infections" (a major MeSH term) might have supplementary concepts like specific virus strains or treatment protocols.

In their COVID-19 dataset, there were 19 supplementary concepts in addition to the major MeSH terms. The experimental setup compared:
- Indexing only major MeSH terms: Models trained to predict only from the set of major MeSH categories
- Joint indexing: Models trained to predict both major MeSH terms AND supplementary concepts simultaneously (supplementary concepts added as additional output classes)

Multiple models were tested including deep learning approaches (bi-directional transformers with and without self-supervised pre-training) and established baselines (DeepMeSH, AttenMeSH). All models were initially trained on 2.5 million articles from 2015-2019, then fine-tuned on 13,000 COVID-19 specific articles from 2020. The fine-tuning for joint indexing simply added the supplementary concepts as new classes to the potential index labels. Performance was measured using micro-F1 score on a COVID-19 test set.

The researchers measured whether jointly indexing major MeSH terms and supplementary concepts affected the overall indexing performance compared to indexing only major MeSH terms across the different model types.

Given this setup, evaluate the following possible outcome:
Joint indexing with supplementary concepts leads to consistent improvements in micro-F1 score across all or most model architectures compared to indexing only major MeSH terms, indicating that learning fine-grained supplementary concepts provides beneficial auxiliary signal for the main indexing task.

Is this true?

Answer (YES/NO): YES